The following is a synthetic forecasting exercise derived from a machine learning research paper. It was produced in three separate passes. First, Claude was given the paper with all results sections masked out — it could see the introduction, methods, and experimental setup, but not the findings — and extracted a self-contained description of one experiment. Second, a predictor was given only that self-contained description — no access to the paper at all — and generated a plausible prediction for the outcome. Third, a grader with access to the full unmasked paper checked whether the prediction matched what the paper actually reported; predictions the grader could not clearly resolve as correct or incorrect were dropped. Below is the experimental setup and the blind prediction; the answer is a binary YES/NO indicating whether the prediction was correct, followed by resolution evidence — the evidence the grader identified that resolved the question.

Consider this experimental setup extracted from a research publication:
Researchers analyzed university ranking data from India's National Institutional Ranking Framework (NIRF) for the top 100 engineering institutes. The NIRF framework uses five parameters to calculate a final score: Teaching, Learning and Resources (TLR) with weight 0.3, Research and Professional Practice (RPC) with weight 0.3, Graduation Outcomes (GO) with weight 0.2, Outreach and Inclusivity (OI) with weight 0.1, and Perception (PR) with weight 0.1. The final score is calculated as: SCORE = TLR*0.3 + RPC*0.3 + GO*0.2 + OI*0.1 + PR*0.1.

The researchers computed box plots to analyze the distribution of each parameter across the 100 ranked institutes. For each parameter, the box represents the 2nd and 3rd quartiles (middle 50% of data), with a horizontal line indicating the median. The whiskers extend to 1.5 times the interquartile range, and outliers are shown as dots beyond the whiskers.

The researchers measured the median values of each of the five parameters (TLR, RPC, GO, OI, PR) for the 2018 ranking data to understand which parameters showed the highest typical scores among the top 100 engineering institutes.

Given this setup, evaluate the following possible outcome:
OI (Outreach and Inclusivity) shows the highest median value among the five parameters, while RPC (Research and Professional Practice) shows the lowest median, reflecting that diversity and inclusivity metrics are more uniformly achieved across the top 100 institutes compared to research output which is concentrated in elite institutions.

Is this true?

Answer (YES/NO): NO